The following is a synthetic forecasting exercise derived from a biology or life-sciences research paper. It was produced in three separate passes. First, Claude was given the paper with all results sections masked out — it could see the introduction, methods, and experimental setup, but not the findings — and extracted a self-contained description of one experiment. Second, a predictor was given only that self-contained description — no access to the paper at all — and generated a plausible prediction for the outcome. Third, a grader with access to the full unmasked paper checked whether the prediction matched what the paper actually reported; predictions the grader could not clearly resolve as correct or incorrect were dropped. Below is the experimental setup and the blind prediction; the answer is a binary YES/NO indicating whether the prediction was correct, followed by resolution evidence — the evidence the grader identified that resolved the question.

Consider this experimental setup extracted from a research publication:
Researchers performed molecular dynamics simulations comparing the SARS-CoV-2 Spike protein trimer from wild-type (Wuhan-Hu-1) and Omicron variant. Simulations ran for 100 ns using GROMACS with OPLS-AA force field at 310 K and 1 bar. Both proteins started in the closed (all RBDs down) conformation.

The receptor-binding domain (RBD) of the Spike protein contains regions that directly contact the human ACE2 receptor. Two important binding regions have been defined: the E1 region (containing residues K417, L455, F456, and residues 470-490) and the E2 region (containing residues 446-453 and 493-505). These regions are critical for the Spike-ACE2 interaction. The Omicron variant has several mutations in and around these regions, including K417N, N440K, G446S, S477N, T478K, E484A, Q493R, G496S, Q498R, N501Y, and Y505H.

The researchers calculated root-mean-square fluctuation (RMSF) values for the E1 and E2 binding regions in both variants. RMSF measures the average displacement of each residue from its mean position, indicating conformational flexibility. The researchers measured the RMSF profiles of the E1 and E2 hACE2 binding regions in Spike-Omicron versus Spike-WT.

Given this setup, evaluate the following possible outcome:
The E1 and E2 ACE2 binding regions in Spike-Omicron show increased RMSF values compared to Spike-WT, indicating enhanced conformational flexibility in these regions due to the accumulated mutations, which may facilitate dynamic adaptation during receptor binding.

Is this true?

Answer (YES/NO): NO